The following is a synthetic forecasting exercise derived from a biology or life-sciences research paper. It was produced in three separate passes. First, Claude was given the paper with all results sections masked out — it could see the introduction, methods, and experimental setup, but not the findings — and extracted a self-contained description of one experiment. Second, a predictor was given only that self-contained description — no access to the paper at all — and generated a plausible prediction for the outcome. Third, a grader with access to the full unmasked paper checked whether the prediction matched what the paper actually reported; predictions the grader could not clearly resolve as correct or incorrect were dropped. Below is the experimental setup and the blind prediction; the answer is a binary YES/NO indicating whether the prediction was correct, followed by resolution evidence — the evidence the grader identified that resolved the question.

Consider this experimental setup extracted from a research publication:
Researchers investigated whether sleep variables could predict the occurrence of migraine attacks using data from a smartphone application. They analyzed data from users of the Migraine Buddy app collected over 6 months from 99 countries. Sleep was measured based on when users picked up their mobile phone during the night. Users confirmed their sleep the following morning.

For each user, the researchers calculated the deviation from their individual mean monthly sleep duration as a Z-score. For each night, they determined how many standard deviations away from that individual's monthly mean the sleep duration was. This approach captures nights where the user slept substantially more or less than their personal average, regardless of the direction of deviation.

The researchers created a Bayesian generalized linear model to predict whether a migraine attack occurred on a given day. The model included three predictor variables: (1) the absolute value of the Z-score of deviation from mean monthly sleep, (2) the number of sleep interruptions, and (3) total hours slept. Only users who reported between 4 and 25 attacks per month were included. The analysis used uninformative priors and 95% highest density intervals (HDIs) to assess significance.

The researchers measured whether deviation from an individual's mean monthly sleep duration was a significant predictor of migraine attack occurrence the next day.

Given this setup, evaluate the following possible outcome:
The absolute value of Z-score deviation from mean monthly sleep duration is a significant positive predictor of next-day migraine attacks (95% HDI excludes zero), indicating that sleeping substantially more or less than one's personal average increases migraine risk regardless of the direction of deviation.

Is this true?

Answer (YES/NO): YES